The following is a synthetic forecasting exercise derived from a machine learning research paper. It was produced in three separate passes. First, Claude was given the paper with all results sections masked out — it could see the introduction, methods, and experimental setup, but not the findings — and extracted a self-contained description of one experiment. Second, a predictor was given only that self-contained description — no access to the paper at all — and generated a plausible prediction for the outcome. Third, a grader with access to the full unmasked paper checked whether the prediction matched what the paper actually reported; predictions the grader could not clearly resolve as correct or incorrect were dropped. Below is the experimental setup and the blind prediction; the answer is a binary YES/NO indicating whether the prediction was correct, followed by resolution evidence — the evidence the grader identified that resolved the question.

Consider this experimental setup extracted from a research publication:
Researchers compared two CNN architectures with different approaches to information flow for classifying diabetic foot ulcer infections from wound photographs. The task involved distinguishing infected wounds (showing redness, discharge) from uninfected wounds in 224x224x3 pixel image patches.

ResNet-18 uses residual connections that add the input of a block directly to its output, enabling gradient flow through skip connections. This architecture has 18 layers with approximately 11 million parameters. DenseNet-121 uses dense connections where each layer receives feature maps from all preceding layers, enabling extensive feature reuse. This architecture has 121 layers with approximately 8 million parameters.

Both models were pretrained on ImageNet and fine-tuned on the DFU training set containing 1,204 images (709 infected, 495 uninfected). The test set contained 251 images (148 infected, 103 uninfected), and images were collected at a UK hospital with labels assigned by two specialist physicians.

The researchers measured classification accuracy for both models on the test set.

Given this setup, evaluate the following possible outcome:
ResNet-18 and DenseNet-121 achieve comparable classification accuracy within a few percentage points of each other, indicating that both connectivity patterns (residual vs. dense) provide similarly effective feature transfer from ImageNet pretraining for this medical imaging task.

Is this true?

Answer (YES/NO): NO